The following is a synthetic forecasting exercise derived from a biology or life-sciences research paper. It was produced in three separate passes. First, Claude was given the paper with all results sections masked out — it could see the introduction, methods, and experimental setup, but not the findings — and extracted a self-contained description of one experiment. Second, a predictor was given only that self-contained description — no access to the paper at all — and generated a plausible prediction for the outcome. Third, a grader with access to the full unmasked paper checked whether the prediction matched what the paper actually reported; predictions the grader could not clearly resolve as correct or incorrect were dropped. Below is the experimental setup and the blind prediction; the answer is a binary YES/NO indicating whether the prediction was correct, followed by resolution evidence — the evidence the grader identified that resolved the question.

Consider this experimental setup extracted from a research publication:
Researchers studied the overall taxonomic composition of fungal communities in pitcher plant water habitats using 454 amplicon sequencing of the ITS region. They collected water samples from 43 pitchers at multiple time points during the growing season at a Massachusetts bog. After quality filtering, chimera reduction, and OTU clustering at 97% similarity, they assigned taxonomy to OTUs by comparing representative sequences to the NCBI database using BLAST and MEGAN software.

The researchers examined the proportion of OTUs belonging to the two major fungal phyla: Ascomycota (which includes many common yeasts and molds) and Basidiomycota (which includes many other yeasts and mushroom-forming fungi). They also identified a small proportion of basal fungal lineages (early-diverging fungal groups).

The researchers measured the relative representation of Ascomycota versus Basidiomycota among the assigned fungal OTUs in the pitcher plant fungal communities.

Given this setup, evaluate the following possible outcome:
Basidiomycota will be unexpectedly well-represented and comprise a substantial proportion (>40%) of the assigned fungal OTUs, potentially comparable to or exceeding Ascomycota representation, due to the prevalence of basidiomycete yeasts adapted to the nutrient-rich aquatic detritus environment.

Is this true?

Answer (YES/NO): YES